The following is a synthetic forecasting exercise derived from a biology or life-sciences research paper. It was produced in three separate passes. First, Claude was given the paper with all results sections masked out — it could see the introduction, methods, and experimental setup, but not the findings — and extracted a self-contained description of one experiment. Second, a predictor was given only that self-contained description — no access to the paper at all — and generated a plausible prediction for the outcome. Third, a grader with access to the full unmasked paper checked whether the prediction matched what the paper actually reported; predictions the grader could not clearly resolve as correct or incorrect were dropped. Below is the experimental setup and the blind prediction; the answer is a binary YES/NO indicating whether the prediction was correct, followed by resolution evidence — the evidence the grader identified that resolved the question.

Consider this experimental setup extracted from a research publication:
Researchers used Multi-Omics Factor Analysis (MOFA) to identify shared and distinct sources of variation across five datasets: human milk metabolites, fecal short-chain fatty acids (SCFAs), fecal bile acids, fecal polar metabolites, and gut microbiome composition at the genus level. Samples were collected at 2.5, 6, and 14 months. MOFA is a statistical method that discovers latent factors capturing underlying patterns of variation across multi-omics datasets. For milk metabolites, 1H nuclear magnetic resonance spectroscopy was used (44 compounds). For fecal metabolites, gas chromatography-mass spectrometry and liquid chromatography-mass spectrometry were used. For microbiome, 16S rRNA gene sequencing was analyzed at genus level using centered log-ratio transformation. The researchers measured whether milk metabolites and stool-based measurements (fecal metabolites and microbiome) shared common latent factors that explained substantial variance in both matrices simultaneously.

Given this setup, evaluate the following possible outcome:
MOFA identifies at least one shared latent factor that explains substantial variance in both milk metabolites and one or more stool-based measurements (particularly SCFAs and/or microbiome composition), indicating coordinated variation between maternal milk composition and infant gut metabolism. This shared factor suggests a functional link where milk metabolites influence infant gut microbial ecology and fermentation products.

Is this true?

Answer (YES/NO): NO